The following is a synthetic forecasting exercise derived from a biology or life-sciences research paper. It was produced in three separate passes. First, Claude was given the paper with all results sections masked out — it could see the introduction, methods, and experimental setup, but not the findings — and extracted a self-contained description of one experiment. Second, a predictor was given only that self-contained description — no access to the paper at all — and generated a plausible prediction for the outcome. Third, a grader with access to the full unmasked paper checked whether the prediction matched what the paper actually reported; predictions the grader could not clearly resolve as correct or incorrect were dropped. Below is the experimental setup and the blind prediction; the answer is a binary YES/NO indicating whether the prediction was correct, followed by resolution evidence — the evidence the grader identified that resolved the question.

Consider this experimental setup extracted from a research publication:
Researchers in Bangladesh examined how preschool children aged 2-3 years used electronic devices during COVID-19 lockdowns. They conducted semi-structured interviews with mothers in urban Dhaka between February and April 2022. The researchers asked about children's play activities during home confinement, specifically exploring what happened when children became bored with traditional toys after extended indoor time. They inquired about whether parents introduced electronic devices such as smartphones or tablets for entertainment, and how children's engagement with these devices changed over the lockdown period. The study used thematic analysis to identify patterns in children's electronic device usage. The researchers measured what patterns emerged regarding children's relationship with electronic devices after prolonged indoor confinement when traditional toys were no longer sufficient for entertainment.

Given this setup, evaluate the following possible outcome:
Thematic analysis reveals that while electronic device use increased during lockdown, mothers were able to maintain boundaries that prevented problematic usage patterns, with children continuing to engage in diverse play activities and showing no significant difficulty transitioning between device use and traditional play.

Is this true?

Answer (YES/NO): NO